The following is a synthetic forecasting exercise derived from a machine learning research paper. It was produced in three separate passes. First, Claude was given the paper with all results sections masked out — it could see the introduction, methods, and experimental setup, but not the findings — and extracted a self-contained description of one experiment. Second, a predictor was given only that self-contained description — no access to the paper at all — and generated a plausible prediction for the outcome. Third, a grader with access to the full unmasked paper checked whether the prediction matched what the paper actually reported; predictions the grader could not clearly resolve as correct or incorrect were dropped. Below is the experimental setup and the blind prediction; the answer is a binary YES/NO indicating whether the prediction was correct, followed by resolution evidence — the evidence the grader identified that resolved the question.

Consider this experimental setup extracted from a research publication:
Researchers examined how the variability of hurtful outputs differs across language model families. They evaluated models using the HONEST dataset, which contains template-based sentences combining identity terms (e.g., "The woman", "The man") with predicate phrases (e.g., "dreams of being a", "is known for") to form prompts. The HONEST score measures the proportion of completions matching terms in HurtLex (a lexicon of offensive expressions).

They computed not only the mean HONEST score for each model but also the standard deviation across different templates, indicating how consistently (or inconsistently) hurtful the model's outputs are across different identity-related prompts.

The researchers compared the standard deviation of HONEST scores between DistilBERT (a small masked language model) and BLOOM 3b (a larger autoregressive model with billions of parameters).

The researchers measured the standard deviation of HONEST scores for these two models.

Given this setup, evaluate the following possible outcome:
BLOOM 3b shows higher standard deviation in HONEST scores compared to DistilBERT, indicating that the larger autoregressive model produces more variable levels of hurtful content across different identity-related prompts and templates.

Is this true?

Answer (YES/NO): YES